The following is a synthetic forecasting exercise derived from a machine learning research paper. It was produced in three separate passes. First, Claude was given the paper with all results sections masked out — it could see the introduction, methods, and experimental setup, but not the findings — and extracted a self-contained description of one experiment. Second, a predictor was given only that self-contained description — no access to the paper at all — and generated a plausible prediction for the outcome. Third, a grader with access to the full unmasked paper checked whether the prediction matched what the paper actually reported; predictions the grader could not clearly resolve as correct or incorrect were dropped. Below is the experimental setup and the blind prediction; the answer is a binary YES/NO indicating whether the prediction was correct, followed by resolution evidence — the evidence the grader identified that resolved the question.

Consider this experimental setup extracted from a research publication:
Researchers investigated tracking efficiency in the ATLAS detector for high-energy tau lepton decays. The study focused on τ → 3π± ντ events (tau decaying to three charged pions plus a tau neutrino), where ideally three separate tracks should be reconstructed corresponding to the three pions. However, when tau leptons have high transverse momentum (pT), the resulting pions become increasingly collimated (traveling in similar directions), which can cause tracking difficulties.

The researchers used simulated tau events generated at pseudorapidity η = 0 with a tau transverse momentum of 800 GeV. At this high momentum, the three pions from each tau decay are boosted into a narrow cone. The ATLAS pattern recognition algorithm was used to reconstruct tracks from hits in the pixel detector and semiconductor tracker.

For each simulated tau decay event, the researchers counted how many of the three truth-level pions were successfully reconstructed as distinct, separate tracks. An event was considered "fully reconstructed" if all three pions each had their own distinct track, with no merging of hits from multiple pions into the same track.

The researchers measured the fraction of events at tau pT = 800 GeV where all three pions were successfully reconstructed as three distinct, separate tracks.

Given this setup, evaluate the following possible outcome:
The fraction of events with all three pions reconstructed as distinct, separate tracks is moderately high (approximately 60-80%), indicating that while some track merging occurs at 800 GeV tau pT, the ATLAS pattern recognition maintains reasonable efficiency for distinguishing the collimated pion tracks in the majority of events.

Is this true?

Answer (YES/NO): YES